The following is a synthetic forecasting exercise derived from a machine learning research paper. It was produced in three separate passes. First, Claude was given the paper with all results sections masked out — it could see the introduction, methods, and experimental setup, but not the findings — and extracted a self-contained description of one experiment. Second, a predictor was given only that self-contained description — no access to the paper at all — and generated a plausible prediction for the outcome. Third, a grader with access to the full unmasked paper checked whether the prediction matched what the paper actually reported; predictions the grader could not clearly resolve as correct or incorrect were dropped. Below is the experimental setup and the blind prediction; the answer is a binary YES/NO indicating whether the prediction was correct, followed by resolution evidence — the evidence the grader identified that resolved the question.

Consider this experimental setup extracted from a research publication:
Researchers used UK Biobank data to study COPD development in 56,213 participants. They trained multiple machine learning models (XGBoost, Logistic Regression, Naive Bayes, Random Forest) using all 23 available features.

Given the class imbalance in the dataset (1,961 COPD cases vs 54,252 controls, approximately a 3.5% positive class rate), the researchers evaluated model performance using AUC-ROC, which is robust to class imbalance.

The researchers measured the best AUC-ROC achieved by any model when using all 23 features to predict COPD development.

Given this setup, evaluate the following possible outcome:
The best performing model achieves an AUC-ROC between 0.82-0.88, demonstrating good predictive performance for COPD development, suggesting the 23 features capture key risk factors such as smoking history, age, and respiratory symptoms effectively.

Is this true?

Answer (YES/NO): NO